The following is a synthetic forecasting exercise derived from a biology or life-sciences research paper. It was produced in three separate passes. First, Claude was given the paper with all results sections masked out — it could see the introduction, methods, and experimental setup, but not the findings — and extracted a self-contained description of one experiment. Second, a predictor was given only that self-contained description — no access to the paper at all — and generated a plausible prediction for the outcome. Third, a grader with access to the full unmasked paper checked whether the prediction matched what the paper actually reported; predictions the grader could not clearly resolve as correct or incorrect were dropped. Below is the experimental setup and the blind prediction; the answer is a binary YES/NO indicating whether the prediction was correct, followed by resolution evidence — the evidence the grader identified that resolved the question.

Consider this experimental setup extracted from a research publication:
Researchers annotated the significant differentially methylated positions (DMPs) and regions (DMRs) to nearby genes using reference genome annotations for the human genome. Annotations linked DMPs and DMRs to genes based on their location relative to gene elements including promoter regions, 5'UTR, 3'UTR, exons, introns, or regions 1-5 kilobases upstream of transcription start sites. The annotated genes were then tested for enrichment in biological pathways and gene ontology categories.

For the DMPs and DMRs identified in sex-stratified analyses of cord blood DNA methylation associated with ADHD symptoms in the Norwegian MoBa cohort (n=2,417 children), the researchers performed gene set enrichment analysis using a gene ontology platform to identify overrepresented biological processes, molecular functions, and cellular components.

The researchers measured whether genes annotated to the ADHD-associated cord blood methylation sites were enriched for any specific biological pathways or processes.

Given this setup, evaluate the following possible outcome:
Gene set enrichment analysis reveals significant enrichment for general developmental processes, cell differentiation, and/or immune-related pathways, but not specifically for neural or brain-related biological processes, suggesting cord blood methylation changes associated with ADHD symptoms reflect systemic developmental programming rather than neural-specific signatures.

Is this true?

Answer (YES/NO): NO